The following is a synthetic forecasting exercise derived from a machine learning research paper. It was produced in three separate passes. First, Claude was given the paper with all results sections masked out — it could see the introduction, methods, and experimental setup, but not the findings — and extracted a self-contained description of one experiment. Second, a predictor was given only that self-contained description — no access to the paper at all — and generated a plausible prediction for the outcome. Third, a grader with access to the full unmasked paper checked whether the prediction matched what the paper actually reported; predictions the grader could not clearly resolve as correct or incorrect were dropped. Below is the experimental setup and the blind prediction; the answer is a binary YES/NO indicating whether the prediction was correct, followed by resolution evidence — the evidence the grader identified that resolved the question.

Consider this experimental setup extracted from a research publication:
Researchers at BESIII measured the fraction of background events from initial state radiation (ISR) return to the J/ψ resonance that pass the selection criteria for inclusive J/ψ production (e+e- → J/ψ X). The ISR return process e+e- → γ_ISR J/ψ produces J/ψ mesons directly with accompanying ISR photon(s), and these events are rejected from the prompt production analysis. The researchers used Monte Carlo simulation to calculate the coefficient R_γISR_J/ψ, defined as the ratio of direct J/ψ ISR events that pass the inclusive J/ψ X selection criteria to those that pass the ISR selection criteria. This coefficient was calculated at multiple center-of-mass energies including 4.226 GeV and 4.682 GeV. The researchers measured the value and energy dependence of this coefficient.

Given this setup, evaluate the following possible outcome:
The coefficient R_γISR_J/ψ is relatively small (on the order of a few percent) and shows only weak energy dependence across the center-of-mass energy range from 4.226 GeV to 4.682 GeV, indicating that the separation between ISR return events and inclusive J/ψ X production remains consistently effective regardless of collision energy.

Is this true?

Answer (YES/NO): YES